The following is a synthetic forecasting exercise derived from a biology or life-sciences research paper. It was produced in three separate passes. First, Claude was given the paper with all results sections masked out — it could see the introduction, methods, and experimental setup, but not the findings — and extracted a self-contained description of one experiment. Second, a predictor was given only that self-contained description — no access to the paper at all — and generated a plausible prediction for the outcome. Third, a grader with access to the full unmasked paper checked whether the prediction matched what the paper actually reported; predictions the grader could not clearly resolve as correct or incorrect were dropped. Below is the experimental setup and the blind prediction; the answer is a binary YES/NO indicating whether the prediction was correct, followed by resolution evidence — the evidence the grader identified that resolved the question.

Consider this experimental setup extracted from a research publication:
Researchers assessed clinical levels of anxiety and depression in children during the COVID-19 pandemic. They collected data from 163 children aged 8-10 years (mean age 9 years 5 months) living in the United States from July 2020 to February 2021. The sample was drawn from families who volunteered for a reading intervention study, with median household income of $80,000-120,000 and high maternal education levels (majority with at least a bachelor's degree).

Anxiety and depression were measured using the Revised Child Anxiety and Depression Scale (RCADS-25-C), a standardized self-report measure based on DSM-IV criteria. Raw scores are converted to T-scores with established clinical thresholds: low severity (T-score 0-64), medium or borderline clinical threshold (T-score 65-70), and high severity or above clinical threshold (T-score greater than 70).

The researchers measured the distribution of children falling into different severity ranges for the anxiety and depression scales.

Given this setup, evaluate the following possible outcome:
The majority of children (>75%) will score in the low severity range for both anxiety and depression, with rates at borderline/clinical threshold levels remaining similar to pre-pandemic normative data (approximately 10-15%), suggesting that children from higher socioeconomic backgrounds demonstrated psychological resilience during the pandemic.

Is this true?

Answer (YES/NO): NO